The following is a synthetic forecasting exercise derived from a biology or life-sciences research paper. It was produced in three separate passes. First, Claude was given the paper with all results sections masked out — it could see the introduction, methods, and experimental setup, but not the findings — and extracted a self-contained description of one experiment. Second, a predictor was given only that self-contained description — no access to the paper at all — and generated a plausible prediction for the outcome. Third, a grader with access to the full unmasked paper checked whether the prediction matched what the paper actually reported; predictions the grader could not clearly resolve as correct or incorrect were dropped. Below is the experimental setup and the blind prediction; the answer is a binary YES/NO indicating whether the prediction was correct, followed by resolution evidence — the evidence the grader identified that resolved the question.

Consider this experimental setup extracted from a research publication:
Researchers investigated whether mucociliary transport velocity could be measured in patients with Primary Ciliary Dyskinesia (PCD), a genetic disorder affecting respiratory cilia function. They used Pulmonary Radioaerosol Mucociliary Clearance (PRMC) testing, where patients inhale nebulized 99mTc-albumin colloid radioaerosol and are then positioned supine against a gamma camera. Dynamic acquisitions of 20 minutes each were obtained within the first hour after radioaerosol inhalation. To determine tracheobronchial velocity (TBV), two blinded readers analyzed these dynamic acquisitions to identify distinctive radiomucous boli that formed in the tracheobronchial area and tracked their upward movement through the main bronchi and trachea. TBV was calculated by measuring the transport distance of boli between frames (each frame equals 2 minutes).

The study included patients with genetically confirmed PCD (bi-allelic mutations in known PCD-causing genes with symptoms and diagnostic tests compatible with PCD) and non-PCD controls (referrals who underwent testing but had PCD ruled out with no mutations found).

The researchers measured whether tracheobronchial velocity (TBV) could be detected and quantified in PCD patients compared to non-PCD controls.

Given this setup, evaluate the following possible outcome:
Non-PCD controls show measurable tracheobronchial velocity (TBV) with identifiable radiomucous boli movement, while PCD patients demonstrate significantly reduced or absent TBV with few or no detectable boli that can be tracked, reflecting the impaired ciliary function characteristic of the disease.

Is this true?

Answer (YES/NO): YES